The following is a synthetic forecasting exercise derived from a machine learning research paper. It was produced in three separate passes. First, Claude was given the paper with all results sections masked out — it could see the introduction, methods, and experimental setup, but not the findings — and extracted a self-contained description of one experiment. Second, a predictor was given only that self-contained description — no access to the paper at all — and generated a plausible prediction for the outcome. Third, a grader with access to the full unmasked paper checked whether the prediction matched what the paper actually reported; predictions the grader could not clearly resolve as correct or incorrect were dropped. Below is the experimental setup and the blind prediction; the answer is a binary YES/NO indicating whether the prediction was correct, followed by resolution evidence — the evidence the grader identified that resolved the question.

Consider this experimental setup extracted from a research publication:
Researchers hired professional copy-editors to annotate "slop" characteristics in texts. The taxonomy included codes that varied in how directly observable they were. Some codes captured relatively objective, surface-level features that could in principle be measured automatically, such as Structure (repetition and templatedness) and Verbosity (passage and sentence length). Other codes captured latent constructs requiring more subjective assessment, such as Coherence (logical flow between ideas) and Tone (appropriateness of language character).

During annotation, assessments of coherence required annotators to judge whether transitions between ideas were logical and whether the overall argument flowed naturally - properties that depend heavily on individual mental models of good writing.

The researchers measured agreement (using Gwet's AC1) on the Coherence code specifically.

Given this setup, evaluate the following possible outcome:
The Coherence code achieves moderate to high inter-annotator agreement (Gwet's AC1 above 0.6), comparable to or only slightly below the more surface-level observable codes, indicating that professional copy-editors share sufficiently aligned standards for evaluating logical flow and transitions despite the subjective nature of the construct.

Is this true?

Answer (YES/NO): NO